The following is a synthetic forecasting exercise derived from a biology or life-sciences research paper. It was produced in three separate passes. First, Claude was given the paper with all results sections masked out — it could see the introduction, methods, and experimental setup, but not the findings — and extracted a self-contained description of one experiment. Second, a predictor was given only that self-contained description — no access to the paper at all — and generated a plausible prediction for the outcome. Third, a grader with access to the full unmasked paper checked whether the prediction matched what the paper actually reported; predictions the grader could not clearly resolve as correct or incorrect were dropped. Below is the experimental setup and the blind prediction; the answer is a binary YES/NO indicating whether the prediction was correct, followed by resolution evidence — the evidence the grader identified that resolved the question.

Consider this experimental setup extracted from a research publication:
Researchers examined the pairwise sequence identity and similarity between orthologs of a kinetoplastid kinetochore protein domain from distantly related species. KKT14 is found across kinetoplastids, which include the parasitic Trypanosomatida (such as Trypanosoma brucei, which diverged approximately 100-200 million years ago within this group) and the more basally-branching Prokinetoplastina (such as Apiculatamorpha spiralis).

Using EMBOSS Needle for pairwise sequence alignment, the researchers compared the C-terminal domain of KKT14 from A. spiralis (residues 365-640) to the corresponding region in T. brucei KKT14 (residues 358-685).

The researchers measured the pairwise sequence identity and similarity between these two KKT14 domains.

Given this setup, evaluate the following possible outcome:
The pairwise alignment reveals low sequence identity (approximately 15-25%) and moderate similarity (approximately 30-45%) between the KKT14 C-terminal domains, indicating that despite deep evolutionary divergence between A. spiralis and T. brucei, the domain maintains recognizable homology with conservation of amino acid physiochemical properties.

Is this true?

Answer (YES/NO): YES